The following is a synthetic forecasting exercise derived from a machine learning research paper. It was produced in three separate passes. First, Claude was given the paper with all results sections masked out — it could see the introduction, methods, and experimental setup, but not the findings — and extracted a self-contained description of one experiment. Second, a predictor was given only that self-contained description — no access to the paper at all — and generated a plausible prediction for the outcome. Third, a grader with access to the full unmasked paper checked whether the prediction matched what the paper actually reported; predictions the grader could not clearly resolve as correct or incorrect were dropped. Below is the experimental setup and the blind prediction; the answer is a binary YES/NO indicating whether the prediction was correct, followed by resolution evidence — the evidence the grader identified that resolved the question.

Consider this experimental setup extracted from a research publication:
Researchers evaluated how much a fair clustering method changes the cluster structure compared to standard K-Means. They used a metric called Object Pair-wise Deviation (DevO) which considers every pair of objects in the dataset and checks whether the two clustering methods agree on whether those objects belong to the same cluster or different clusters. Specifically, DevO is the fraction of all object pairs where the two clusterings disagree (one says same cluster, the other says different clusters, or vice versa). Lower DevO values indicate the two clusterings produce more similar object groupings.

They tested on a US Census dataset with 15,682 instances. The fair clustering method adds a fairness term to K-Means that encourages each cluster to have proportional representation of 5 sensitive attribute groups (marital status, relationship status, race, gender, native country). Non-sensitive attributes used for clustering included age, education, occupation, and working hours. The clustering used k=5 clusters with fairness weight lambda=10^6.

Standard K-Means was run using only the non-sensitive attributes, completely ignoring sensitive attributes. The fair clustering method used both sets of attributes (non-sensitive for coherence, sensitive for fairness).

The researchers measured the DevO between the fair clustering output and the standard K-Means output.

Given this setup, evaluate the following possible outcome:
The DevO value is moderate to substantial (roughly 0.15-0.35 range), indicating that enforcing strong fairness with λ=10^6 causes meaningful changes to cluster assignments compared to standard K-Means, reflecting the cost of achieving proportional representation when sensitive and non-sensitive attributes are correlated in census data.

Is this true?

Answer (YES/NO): NO